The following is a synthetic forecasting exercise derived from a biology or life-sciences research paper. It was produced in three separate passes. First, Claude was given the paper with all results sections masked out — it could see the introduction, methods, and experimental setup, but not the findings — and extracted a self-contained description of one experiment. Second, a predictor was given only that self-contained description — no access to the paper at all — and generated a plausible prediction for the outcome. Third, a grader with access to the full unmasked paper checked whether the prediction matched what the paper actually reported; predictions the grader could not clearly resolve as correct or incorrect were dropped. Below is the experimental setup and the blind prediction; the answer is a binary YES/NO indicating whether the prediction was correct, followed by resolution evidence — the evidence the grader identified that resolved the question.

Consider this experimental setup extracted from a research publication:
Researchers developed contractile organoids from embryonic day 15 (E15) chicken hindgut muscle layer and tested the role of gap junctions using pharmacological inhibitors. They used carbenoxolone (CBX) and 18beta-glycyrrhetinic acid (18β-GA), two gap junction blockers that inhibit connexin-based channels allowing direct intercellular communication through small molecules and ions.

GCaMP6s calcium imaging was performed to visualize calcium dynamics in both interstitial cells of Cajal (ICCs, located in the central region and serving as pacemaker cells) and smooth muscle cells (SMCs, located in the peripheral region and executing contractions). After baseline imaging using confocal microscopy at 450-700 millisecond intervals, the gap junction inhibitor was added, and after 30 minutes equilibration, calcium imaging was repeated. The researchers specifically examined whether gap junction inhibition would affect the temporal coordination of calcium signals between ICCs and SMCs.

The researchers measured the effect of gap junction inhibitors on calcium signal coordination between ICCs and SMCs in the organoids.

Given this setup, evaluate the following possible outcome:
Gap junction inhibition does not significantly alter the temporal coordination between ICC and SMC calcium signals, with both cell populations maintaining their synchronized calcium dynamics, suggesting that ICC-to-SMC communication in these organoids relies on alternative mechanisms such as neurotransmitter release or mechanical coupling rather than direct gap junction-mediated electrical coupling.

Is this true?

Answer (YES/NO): NO